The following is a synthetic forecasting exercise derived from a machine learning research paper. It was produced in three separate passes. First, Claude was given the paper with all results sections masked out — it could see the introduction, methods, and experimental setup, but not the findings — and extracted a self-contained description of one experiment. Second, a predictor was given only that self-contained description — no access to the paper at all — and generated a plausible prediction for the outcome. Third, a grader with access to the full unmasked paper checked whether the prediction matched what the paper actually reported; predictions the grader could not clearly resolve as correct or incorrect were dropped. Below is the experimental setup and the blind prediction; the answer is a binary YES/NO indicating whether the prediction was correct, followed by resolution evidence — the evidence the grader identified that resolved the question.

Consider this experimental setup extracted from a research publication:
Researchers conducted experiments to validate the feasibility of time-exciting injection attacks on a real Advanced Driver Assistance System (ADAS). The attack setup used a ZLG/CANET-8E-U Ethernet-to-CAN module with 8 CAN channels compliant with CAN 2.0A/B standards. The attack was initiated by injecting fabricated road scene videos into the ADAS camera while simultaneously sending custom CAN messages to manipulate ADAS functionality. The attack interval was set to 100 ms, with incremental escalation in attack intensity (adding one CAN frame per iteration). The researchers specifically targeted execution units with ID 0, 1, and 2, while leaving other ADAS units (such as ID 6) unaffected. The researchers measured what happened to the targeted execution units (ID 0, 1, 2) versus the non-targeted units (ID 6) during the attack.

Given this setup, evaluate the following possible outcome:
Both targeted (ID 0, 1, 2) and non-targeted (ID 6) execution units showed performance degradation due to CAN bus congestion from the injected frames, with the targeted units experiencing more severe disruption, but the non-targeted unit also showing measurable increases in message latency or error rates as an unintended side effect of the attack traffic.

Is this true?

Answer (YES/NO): NO